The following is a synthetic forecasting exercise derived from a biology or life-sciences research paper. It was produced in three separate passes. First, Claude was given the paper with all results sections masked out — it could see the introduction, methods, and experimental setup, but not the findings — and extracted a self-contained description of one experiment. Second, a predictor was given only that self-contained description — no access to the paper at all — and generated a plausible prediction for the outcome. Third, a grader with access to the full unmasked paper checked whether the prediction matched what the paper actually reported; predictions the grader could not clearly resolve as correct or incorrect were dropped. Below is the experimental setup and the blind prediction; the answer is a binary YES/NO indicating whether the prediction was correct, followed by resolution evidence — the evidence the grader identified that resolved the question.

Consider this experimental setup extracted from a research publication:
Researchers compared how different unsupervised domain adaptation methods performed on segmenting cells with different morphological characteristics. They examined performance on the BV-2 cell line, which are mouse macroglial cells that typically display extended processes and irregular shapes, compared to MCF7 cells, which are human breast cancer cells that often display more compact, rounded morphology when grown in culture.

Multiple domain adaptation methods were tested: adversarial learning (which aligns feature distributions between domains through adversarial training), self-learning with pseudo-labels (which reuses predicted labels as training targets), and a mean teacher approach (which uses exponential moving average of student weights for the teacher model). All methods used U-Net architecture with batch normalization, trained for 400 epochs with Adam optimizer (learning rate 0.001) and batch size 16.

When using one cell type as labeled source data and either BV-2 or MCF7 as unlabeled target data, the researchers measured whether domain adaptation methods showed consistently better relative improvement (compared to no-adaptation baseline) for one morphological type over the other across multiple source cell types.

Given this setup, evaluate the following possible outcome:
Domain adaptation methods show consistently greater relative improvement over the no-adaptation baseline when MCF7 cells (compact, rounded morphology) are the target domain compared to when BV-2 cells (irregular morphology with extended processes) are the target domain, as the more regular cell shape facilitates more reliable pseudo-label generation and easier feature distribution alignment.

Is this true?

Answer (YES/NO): YES